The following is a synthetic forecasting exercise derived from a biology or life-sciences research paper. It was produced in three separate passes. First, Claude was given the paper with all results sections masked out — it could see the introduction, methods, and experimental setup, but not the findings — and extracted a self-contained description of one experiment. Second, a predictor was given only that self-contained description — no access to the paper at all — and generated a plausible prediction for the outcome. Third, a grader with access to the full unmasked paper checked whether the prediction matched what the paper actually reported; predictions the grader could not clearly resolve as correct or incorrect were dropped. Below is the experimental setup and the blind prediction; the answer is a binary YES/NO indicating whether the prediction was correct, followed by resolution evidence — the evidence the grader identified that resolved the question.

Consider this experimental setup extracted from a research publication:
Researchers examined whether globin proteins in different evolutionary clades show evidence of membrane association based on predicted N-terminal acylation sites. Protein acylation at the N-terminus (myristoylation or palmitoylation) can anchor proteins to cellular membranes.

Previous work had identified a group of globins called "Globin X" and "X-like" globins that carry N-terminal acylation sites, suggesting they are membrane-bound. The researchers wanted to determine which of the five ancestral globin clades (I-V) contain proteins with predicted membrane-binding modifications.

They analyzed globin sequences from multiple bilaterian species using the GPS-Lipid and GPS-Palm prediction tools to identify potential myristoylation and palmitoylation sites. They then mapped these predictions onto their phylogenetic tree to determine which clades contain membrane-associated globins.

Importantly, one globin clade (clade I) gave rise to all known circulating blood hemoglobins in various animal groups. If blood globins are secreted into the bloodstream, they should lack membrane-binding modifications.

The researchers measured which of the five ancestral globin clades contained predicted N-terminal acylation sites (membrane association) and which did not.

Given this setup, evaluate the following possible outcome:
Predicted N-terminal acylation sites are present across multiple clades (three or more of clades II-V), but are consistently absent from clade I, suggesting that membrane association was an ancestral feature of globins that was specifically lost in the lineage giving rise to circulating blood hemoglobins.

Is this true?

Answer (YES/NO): NO